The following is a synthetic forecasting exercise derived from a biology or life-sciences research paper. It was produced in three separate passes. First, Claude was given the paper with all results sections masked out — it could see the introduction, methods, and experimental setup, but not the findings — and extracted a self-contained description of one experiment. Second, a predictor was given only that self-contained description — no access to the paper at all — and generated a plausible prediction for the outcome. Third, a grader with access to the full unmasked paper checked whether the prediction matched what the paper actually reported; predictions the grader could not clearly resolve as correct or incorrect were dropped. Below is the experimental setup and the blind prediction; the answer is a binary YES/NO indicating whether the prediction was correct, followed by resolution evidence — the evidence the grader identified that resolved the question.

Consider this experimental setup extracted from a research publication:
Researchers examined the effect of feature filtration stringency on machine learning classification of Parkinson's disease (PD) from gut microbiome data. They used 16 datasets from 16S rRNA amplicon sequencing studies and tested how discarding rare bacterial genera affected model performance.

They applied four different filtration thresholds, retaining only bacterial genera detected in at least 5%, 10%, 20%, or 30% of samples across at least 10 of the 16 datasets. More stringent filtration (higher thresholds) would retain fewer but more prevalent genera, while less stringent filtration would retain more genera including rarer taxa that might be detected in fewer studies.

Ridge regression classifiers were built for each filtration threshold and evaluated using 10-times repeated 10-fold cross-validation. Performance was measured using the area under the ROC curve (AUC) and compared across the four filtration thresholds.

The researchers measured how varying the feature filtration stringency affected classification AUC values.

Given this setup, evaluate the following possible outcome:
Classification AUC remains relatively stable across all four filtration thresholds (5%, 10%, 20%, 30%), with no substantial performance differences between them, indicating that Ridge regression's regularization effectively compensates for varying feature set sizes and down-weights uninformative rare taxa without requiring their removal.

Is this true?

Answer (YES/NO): NO